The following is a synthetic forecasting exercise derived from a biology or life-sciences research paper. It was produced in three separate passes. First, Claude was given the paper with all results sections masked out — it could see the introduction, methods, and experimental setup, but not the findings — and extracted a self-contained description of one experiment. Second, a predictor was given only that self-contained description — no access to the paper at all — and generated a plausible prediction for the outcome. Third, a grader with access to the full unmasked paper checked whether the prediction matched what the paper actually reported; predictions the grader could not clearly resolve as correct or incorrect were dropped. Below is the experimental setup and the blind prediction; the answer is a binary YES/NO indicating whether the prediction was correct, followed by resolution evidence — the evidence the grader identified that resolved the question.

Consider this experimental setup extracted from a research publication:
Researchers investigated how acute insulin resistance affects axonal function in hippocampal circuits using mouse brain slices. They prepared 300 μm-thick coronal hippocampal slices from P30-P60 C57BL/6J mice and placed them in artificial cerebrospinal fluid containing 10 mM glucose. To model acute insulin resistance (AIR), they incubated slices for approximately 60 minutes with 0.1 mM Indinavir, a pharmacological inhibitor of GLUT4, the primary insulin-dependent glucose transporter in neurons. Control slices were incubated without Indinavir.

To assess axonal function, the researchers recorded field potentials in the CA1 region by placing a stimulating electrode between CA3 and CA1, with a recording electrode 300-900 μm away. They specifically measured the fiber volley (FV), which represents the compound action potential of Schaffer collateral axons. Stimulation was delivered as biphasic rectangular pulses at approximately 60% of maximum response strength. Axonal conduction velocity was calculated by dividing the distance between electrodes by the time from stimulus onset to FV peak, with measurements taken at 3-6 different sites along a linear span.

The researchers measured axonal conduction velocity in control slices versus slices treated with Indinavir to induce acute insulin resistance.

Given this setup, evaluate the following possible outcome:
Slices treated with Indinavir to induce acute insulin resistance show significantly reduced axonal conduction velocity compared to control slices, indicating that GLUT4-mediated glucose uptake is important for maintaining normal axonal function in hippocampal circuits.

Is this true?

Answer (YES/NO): YES